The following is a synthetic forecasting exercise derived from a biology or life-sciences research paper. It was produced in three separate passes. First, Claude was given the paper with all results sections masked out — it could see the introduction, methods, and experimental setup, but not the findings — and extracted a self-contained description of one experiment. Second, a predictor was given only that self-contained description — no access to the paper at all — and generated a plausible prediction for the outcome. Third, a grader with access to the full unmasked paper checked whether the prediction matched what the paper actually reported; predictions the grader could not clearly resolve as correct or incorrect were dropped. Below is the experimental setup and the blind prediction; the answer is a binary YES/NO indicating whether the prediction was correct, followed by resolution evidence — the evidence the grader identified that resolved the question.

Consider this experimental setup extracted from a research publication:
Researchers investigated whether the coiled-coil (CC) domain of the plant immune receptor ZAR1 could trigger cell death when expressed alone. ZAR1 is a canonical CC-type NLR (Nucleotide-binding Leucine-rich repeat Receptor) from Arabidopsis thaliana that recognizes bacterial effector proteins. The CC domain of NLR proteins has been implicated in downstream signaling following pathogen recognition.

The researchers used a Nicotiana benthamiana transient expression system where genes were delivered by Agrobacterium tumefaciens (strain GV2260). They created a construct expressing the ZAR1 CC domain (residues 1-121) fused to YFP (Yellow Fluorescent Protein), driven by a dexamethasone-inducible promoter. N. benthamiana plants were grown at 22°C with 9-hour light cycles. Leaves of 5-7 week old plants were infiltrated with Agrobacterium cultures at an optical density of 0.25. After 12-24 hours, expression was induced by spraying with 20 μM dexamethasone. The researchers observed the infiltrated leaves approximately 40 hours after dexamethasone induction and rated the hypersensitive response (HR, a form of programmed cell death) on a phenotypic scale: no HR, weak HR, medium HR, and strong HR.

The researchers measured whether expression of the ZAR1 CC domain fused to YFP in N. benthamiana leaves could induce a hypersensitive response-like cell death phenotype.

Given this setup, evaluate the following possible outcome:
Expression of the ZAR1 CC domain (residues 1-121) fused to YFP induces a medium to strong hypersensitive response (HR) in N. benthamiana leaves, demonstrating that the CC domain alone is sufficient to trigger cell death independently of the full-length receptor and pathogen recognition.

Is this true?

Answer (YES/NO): NO